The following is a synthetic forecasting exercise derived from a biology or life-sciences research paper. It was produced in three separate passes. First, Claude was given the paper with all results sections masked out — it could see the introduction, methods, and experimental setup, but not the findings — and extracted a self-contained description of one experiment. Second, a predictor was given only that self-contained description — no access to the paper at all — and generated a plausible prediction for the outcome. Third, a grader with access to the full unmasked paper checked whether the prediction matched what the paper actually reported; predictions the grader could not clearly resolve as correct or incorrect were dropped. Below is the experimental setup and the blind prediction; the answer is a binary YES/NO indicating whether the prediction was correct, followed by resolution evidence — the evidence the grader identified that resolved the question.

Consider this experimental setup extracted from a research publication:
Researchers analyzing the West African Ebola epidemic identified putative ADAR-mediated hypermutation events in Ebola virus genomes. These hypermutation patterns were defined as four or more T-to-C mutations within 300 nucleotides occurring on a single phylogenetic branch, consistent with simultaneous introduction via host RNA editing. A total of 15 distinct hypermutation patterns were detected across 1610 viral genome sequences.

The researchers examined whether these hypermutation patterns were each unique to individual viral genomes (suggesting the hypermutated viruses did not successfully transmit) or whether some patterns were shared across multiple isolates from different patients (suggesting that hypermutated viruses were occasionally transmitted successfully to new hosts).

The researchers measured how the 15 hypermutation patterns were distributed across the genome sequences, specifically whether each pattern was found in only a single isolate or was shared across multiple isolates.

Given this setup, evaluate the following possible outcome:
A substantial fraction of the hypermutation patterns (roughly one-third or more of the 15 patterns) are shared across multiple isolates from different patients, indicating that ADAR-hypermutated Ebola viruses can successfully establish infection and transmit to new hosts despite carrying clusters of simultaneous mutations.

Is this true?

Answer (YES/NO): NO